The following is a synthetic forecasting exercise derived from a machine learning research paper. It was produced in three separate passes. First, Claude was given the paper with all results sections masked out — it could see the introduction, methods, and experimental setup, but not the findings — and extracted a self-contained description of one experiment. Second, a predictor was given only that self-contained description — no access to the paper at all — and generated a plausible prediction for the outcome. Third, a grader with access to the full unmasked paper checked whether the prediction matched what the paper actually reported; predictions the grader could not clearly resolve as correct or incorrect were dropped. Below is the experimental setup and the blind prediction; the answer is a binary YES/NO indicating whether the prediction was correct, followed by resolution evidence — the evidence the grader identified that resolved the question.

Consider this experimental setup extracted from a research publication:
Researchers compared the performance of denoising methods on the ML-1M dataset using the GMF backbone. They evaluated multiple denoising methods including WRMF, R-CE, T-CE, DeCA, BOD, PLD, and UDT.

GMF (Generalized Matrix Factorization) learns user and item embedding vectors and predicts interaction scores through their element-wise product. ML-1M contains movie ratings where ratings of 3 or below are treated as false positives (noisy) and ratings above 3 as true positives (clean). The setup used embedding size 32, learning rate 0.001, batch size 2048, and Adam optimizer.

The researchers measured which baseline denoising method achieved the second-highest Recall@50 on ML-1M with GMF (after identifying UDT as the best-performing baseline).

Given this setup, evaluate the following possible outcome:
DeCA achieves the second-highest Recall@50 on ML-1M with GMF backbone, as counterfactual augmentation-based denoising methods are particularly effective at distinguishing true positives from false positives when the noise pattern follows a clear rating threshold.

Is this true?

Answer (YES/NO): NO